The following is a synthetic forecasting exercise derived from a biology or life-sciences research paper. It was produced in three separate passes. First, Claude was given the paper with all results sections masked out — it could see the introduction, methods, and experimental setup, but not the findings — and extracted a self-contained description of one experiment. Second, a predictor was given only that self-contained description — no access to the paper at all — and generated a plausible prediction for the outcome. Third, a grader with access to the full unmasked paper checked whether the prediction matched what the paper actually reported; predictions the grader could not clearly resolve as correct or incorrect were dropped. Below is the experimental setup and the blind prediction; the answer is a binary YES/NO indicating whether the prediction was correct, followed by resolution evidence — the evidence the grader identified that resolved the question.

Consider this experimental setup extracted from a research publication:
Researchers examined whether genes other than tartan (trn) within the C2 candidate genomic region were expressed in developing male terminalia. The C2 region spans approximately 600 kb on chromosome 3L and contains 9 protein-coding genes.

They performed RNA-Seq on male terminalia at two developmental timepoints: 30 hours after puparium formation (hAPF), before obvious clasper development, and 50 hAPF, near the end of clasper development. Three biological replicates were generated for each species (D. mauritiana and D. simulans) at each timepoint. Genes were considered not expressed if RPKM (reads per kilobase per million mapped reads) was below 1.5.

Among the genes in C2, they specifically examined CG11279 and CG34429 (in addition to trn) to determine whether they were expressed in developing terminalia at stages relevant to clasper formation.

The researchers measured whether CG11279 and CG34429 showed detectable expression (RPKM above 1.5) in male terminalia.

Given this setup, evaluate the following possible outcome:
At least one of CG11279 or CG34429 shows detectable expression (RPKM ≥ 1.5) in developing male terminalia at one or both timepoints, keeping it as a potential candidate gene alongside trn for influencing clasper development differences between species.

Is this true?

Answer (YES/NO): YES